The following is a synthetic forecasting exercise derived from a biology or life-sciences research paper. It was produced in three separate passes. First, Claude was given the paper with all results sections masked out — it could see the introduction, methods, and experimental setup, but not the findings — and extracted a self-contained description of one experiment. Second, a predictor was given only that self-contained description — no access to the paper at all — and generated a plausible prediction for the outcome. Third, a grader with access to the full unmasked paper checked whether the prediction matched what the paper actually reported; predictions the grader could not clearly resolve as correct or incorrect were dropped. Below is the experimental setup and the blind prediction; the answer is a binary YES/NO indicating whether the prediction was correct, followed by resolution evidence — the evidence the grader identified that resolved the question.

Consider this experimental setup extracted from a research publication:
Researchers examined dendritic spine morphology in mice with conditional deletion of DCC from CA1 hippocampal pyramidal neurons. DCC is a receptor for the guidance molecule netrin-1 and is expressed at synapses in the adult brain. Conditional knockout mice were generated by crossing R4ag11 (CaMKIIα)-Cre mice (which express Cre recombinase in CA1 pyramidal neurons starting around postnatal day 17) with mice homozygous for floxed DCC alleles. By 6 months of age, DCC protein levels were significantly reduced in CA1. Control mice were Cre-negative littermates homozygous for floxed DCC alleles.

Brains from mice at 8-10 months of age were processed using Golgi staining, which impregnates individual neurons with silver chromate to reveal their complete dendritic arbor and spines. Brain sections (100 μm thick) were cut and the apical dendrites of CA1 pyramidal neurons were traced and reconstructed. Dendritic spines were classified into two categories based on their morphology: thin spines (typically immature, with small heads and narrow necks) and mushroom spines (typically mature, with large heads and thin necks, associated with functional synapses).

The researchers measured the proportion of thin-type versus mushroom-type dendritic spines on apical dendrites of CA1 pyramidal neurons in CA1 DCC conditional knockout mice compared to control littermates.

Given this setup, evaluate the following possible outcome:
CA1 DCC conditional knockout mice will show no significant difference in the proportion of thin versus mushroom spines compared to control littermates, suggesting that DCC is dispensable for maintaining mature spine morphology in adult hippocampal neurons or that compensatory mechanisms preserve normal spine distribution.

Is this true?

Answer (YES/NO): NO